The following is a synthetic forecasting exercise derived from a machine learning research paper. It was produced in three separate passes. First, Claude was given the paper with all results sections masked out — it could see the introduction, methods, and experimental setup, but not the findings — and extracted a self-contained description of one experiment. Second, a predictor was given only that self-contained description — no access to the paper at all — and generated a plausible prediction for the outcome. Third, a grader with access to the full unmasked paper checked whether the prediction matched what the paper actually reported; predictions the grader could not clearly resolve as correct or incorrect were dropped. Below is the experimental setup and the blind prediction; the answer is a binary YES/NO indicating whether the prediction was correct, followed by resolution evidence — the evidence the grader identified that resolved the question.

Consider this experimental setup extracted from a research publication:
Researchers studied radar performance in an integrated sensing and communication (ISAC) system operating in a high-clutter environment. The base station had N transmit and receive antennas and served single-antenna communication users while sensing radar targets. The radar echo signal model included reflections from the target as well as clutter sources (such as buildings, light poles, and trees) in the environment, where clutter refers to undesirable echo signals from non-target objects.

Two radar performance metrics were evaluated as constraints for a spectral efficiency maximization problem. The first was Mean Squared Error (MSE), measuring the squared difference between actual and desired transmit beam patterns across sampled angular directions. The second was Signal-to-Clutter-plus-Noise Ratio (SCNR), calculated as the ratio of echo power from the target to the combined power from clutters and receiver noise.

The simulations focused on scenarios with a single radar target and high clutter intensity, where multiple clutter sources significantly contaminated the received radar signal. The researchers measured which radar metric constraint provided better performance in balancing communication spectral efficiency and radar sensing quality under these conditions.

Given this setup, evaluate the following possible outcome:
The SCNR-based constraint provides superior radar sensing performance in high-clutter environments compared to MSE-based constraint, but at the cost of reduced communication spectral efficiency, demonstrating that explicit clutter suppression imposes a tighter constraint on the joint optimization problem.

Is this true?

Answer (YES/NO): NO